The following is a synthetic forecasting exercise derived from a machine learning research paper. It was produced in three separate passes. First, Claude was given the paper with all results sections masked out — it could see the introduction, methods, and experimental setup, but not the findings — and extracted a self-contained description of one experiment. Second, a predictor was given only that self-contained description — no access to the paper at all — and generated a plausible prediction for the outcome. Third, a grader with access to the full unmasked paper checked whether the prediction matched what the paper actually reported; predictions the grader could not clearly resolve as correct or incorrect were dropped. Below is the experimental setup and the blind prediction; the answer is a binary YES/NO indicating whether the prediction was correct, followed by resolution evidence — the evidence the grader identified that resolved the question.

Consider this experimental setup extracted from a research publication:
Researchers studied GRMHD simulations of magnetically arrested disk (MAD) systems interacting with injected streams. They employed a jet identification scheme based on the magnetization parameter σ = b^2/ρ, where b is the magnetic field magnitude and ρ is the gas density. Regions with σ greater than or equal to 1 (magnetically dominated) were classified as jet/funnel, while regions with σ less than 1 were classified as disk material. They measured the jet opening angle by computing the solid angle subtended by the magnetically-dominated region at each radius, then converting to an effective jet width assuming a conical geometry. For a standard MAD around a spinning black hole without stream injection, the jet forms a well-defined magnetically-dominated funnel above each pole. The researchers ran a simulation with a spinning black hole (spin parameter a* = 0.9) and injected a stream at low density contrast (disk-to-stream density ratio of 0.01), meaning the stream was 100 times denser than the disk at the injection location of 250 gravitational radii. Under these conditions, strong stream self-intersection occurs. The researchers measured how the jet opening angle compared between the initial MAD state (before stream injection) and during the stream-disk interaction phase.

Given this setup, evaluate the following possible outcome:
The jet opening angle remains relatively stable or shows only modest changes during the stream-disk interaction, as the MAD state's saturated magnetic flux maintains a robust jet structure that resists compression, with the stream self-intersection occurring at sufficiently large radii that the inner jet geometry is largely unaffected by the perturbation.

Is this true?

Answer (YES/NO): NO